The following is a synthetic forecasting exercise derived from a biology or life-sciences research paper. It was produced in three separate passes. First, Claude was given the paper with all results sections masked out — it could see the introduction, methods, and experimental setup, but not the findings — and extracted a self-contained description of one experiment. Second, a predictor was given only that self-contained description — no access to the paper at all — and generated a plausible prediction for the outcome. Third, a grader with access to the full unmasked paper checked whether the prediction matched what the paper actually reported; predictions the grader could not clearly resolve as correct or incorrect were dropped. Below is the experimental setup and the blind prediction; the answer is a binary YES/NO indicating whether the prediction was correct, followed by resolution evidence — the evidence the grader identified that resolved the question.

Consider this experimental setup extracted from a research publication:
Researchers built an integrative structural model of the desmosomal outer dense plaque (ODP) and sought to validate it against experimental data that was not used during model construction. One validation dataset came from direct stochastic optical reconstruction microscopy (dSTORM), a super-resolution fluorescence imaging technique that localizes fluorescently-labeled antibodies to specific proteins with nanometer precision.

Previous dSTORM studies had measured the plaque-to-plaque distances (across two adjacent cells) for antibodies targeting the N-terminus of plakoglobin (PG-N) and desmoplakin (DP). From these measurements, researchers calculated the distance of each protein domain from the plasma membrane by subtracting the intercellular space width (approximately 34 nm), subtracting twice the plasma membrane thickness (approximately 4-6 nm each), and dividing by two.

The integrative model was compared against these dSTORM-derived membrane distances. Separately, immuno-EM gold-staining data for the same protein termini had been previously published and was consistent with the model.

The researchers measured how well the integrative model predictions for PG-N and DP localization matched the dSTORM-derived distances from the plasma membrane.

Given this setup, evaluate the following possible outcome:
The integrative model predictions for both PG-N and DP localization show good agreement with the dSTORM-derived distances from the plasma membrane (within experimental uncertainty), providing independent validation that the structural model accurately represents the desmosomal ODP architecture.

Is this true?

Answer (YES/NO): NO